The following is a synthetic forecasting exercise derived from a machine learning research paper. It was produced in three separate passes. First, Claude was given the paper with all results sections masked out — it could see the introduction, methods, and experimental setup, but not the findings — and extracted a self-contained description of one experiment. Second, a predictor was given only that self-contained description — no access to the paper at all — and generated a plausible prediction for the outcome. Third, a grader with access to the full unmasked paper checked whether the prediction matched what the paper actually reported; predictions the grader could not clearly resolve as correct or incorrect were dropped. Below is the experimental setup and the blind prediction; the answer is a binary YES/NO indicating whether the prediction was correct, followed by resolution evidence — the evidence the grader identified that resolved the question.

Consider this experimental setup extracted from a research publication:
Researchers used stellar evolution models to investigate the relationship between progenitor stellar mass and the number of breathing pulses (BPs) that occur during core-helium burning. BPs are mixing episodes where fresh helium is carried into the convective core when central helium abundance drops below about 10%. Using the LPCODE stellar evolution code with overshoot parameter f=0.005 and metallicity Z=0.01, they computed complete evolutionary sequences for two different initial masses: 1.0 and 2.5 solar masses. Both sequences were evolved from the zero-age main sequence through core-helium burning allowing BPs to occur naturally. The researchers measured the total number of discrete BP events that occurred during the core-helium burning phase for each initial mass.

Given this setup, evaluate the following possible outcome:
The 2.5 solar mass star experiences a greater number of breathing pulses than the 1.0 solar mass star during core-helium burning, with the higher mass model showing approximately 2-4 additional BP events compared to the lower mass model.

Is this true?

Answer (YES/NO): NO